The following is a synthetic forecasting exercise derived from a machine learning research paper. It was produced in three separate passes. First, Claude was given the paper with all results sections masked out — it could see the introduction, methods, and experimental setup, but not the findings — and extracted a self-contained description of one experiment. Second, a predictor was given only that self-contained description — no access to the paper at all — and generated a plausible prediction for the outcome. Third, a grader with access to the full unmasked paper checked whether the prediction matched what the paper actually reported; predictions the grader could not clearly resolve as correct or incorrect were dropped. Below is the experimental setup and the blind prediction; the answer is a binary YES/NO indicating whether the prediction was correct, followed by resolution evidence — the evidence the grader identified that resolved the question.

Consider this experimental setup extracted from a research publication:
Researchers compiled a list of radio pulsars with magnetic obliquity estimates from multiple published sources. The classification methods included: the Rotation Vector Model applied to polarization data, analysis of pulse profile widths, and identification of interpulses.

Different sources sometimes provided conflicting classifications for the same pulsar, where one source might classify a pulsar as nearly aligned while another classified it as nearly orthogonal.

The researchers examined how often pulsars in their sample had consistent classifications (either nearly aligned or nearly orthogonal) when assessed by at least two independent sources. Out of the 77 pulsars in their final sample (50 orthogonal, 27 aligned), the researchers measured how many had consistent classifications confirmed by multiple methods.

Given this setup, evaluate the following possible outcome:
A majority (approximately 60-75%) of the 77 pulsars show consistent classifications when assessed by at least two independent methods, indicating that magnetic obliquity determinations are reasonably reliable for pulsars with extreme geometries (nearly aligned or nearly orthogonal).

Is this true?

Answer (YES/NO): NO